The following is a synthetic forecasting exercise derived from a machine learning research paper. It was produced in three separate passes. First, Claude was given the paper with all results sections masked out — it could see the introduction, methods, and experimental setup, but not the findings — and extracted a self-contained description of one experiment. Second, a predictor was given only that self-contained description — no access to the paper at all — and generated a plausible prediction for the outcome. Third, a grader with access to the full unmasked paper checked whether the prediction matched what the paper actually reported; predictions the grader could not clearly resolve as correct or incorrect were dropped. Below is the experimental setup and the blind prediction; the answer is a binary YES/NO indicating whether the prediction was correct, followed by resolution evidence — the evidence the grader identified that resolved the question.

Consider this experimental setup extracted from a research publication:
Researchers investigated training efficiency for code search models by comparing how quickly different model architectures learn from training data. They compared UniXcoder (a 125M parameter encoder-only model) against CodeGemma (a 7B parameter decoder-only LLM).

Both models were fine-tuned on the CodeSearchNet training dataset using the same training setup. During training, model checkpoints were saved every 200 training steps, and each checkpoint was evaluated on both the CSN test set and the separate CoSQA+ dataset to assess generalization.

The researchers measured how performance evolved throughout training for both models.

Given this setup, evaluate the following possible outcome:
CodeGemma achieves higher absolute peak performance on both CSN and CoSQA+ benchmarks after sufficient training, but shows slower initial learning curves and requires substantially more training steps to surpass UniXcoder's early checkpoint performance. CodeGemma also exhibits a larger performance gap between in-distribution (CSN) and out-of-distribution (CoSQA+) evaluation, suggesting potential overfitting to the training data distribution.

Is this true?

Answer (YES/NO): NO